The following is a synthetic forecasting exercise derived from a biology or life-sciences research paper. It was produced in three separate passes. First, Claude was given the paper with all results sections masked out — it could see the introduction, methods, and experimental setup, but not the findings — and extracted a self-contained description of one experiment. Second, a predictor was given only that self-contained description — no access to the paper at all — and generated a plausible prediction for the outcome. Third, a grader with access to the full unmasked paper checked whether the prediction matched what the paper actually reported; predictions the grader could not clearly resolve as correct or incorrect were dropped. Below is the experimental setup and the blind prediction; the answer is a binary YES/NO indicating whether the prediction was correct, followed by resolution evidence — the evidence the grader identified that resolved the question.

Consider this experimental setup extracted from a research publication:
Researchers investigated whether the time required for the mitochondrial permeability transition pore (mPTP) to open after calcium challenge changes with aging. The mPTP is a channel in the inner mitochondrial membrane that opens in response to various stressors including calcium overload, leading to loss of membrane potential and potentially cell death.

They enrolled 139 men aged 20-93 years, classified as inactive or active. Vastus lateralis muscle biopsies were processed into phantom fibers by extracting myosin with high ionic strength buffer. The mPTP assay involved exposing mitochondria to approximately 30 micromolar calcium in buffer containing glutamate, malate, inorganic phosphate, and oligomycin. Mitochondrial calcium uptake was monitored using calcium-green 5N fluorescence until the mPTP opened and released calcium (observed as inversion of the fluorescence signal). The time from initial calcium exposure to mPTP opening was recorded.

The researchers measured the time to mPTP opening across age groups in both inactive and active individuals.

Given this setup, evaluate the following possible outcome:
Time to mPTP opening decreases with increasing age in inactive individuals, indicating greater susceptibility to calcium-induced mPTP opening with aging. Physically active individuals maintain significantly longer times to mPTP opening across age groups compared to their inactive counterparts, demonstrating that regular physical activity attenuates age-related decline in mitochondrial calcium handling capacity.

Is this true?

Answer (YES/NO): NO